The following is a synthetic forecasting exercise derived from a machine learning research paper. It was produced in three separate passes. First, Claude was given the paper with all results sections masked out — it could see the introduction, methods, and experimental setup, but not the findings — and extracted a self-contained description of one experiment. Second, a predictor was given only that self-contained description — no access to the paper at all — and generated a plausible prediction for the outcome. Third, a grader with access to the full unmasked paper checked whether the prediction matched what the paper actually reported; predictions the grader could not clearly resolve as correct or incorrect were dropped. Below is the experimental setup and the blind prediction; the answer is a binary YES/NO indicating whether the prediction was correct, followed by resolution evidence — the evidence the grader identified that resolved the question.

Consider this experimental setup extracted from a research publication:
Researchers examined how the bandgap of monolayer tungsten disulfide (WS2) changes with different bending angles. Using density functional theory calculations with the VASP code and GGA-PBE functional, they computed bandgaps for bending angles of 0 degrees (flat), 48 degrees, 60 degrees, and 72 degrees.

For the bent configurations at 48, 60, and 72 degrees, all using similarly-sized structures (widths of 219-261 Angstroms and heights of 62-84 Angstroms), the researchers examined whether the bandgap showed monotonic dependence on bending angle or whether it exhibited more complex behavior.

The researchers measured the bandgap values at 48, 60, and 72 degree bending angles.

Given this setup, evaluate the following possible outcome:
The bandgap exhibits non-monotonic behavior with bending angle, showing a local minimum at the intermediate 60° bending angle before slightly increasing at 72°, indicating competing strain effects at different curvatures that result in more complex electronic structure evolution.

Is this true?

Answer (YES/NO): NO